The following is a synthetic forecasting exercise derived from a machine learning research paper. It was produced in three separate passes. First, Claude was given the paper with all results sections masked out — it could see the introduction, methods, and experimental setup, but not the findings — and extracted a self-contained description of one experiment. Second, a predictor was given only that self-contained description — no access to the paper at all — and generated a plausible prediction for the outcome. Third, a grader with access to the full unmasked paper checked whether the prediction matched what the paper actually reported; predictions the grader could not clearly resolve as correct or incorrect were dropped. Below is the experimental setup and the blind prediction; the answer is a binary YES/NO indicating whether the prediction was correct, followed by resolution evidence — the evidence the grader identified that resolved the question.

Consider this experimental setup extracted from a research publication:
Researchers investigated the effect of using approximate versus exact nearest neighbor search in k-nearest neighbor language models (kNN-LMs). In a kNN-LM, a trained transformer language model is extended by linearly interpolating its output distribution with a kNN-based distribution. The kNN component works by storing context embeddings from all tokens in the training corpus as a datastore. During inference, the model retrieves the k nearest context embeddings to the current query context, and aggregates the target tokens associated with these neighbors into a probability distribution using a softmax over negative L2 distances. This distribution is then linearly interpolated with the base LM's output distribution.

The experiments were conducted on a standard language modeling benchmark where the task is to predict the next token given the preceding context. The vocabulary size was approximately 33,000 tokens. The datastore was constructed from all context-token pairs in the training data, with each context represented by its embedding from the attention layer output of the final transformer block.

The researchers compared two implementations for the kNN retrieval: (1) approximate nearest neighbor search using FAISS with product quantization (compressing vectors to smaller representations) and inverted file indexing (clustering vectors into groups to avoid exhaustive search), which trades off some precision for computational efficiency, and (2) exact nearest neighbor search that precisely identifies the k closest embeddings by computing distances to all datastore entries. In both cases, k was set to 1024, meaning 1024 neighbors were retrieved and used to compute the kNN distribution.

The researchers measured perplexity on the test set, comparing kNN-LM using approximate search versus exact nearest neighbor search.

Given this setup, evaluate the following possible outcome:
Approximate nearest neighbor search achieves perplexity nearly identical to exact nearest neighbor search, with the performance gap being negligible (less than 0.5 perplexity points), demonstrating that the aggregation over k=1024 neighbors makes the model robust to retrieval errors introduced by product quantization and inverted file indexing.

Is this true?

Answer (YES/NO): NO